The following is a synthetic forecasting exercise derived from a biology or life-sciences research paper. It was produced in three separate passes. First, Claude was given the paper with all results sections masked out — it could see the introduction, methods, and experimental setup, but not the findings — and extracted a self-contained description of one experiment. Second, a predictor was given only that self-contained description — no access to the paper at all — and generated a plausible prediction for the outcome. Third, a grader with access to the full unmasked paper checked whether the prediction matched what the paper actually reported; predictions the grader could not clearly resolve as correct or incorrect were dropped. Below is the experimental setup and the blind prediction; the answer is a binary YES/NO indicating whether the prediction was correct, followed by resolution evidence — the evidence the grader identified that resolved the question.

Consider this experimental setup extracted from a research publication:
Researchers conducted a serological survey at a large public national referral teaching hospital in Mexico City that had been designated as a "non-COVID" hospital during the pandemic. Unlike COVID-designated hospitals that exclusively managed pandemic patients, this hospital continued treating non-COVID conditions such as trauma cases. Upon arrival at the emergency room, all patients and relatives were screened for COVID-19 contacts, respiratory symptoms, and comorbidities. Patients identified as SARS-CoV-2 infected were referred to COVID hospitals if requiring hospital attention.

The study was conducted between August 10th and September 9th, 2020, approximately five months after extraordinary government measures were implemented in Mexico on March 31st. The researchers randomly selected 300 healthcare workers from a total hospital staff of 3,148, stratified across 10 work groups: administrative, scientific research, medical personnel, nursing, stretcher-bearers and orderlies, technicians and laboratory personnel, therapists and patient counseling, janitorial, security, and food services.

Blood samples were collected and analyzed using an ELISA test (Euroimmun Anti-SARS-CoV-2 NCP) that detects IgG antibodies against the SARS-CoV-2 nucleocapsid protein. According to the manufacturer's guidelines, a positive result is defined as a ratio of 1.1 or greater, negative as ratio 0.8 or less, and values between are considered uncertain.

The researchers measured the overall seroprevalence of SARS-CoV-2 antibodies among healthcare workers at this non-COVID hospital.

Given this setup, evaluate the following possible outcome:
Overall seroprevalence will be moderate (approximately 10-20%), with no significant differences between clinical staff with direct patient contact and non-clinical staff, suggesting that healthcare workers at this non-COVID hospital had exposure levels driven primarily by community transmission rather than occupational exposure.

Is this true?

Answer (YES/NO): NO